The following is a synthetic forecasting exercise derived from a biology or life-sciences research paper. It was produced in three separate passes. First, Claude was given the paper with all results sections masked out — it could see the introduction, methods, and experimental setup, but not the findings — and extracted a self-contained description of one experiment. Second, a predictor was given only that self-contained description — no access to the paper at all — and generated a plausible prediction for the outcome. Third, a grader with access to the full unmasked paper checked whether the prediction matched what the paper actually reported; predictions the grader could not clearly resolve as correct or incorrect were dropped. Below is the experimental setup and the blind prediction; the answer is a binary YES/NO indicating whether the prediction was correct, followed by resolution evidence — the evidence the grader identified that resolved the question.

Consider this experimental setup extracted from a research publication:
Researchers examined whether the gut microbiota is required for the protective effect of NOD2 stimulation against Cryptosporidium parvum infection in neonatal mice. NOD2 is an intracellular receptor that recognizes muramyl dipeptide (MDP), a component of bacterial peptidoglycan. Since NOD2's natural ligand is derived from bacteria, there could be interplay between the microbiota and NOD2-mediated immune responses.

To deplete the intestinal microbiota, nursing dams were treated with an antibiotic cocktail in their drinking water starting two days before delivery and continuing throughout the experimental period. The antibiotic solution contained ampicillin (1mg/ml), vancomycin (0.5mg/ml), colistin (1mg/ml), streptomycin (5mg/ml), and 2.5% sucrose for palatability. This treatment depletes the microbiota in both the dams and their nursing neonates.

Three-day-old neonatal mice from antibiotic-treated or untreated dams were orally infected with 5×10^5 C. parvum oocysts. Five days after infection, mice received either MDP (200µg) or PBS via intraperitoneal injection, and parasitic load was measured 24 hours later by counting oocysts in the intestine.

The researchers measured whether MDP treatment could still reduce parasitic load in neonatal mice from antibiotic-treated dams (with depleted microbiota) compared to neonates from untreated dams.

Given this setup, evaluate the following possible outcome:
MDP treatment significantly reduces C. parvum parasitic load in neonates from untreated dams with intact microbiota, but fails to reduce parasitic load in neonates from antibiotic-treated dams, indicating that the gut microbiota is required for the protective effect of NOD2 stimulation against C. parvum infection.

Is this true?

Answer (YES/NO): NO